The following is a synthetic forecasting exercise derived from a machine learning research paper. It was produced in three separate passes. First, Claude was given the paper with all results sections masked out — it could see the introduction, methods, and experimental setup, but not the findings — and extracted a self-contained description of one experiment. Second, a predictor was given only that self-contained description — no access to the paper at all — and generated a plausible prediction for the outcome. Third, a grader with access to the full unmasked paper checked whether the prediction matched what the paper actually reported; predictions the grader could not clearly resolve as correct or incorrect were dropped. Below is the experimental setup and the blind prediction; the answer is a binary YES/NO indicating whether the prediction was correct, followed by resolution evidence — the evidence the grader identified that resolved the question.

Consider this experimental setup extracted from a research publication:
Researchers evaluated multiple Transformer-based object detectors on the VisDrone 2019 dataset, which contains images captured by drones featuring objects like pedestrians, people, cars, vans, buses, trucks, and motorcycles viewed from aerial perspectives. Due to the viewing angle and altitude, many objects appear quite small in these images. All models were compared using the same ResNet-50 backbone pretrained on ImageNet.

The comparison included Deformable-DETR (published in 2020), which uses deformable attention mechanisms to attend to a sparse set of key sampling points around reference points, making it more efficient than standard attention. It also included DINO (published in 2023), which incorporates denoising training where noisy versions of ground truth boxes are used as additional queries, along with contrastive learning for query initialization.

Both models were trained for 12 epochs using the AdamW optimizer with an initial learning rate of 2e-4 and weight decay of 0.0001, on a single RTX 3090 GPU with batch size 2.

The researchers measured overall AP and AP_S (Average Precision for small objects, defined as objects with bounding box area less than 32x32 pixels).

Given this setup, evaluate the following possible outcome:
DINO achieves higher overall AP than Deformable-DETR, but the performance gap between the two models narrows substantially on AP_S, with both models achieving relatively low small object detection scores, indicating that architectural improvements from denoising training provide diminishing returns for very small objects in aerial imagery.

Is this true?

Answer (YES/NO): NO